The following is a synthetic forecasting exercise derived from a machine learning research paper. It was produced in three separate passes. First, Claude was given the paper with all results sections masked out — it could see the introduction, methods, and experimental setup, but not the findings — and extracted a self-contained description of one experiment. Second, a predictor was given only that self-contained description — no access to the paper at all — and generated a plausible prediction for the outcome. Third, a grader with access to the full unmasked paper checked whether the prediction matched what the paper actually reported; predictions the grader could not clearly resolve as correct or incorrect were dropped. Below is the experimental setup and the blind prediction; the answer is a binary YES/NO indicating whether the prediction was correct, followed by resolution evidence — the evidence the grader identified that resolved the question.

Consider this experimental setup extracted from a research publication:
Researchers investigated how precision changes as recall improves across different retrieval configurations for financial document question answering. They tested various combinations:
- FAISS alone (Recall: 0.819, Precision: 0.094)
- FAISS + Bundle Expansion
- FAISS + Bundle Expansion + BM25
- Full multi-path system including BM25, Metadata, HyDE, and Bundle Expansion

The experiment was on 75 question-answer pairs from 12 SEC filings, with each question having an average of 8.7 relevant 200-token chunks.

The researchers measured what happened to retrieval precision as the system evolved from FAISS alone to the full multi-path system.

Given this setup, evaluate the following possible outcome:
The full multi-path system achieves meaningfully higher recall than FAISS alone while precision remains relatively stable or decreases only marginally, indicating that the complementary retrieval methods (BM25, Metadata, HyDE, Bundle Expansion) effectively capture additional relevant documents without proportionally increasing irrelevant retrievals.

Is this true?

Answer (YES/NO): NO